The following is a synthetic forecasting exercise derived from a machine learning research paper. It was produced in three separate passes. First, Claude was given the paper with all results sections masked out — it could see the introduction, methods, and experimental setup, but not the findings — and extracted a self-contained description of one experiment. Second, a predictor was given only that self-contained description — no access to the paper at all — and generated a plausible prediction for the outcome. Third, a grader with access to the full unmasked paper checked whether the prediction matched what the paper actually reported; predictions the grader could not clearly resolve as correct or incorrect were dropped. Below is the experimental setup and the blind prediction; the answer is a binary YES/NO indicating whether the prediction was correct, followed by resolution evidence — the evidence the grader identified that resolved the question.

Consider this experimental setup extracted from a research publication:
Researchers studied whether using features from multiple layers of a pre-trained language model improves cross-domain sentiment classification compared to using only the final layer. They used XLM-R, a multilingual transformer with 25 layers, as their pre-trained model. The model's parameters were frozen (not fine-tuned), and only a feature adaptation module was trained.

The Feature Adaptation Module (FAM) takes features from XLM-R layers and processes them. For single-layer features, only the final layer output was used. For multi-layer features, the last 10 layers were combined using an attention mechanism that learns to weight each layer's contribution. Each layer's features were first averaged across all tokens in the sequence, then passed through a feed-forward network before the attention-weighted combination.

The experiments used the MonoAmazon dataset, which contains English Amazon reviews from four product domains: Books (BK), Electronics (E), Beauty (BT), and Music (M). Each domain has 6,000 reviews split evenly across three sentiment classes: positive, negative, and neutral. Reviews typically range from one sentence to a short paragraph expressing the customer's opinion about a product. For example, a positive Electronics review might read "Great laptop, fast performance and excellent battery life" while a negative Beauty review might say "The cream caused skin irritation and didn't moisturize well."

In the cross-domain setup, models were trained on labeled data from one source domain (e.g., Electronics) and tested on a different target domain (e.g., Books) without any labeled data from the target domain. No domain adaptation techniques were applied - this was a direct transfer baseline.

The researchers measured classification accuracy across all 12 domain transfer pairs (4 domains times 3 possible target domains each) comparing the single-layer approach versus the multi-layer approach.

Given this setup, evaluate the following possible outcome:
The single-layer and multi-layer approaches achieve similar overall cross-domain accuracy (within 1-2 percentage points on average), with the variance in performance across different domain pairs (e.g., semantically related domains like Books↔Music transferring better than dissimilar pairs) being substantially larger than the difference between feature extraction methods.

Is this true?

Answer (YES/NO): NO